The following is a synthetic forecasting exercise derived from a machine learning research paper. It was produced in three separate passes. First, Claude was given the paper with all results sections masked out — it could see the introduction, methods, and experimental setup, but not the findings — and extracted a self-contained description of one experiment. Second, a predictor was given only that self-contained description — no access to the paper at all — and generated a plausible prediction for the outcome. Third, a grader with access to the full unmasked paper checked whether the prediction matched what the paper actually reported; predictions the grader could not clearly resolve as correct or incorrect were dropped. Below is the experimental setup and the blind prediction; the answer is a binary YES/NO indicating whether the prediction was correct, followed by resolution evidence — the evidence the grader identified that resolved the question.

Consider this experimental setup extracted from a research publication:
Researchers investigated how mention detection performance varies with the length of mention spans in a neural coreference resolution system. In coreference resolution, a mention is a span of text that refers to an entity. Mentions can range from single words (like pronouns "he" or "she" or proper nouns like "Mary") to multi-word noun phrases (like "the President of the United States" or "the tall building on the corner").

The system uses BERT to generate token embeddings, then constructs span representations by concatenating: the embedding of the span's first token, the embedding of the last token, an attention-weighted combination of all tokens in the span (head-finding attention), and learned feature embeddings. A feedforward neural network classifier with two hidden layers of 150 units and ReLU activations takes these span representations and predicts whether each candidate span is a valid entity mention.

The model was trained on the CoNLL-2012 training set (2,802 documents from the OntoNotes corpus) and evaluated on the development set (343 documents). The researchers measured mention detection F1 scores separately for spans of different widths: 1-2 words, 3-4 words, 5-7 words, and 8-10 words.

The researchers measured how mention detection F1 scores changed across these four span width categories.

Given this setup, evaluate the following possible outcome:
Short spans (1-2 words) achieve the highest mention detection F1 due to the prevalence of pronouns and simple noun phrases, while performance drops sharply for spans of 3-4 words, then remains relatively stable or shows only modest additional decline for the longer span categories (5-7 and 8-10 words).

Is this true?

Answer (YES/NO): NO